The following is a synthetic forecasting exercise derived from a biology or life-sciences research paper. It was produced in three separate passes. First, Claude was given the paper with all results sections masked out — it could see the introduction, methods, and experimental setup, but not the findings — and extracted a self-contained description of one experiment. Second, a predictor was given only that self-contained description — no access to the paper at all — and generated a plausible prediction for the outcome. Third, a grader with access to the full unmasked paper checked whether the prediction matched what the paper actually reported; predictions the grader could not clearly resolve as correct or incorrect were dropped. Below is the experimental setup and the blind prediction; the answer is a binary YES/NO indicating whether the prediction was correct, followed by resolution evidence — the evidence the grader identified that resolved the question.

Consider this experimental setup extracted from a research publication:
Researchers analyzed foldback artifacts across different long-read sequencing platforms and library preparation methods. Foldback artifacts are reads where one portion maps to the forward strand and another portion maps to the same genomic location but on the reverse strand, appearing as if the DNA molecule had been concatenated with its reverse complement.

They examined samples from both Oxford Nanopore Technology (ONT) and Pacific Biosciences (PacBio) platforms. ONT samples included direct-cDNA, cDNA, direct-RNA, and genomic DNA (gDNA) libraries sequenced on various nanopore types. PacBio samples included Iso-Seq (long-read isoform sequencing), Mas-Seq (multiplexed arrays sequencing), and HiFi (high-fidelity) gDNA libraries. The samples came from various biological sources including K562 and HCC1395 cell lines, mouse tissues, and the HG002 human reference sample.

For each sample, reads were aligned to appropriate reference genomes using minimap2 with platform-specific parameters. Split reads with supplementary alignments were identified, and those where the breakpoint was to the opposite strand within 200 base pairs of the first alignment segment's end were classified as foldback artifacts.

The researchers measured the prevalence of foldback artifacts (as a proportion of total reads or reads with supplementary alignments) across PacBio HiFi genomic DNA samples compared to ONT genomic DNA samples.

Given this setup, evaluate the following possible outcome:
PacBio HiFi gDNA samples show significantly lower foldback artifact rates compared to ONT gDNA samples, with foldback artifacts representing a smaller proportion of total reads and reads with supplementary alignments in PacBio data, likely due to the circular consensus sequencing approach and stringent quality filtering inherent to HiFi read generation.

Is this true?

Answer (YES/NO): YES